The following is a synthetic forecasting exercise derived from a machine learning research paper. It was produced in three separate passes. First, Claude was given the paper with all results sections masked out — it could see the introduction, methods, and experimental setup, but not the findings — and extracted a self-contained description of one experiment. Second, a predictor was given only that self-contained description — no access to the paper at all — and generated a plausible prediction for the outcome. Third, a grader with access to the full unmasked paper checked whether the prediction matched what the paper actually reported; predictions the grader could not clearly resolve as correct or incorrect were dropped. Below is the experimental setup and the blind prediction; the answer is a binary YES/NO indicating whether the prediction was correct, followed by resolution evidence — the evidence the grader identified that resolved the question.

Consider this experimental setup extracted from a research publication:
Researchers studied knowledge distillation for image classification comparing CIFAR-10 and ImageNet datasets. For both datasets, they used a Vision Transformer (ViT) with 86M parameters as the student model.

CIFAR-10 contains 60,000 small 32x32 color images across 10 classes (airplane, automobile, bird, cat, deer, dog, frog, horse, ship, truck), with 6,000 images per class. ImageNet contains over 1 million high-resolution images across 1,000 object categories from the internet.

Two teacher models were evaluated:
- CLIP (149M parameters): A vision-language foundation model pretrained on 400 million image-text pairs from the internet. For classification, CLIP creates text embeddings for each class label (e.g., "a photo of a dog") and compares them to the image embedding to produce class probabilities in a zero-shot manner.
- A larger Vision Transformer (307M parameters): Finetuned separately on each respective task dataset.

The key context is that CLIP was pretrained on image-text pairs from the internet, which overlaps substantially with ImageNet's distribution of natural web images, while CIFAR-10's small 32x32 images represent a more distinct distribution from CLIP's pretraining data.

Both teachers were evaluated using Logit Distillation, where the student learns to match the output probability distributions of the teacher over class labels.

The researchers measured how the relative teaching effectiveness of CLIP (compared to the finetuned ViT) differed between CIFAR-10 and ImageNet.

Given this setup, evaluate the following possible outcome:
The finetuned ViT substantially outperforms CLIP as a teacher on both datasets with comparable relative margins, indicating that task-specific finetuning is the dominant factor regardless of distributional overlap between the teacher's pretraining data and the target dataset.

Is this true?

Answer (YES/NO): NO